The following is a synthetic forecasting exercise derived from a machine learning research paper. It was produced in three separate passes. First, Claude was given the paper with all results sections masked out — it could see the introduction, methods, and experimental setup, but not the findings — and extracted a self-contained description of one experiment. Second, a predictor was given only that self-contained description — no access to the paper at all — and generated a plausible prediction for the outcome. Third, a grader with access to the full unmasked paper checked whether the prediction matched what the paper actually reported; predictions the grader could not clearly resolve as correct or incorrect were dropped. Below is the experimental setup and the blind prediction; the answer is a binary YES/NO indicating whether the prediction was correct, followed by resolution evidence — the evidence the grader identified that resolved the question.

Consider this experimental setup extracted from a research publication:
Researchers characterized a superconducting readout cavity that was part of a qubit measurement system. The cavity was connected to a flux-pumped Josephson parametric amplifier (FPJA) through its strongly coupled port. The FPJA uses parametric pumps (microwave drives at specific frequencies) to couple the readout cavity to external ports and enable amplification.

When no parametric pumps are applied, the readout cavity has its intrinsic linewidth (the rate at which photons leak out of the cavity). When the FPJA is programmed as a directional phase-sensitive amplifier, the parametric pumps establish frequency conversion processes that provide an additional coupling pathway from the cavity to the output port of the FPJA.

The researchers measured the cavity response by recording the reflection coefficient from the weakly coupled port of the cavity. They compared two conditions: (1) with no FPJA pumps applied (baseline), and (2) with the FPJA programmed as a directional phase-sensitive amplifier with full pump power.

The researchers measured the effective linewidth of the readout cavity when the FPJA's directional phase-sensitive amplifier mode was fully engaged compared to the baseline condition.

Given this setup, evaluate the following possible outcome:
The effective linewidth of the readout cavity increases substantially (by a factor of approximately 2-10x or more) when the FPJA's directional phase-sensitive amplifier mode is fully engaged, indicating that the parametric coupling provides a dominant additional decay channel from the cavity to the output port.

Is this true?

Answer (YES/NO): YES